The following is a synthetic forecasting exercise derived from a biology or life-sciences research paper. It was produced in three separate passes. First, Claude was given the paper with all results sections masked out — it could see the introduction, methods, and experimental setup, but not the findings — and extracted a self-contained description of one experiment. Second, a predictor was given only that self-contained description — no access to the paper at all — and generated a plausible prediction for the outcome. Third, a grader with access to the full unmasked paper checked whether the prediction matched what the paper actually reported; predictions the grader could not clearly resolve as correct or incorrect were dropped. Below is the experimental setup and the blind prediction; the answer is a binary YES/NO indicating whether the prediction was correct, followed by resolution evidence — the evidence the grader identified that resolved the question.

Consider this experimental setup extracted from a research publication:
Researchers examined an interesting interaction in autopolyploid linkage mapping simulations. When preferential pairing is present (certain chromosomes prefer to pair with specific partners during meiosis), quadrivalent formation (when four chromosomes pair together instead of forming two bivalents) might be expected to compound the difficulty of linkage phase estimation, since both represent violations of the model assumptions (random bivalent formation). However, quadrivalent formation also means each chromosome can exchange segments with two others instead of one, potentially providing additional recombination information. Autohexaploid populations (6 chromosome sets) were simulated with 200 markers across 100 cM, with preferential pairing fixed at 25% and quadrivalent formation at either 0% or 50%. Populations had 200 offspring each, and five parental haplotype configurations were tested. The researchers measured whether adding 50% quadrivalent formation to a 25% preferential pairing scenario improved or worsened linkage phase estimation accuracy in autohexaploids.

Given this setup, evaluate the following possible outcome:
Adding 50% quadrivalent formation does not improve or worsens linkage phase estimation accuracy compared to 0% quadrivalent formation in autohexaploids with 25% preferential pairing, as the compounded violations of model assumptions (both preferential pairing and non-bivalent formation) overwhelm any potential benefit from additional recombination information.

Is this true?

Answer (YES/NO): NO